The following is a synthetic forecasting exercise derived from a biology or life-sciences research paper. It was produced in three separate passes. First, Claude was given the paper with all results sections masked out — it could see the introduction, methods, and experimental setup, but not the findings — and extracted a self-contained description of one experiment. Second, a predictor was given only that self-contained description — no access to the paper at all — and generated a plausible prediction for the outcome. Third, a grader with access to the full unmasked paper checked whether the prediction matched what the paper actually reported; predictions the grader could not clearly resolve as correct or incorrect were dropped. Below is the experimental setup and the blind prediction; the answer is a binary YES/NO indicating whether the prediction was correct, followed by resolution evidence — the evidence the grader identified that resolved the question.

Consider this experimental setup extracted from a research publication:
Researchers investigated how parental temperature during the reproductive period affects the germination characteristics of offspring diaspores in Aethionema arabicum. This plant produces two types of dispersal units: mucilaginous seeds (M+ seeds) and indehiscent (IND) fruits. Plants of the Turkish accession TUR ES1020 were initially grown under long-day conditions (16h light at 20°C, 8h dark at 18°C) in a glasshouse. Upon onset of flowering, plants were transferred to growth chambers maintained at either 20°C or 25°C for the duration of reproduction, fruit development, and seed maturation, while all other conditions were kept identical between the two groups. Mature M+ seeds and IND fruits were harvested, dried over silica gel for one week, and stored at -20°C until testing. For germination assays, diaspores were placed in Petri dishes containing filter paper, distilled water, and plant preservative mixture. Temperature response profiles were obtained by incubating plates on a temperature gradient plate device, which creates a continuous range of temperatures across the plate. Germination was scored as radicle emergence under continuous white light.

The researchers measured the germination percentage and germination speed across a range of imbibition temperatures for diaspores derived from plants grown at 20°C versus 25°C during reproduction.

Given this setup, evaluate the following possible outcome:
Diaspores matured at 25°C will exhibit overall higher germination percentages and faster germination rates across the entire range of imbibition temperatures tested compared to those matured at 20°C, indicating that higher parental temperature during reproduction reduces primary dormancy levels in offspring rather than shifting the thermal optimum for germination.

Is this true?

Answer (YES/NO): NO